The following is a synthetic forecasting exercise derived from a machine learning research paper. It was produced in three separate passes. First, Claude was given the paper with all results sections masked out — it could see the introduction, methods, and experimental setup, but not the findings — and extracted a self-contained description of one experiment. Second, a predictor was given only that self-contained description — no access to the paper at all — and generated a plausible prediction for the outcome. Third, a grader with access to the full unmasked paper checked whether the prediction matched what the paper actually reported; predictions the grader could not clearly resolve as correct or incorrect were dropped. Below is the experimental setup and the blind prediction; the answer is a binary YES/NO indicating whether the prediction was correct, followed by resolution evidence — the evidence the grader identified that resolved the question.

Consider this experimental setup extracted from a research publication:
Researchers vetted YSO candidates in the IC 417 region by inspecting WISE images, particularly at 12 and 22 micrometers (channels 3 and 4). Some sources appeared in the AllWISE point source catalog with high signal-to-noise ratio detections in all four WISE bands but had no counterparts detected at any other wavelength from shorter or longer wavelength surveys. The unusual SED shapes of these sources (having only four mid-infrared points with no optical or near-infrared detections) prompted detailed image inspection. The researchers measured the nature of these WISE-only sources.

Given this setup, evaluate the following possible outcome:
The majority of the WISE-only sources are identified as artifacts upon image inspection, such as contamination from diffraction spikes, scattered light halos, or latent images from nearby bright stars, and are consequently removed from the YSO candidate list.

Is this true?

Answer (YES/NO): NO